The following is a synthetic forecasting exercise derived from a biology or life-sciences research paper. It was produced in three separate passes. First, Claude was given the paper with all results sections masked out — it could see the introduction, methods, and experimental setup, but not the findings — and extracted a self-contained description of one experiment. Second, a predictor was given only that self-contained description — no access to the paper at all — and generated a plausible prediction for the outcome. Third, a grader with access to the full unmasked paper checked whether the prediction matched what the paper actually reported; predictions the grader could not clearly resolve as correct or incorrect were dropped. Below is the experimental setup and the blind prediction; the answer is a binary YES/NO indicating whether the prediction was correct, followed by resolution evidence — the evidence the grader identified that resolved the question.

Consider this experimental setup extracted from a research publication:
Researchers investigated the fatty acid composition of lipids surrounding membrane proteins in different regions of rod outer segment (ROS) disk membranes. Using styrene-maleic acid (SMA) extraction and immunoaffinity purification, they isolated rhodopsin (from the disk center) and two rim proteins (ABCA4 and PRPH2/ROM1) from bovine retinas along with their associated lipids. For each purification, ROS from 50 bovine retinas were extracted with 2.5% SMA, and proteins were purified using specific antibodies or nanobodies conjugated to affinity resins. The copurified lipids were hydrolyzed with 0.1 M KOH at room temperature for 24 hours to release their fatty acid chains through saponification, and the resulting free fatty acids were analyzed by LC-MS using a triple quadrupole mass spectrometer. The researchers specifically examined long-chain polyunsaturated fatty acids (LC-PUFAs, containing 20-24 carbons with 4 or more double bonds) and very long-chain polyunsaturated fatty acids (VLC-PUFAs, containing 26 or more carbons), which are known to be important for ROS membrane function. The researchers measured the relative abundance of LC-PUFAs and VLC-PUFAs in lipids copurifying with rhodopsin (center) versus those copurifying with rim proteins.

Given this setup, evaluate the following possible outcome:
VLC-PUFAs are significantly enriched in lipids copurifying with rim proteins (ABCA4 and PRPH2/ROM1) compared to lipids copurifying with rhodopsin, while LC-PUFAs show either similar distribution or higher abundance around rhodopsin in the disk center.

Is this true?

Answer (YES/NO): NO